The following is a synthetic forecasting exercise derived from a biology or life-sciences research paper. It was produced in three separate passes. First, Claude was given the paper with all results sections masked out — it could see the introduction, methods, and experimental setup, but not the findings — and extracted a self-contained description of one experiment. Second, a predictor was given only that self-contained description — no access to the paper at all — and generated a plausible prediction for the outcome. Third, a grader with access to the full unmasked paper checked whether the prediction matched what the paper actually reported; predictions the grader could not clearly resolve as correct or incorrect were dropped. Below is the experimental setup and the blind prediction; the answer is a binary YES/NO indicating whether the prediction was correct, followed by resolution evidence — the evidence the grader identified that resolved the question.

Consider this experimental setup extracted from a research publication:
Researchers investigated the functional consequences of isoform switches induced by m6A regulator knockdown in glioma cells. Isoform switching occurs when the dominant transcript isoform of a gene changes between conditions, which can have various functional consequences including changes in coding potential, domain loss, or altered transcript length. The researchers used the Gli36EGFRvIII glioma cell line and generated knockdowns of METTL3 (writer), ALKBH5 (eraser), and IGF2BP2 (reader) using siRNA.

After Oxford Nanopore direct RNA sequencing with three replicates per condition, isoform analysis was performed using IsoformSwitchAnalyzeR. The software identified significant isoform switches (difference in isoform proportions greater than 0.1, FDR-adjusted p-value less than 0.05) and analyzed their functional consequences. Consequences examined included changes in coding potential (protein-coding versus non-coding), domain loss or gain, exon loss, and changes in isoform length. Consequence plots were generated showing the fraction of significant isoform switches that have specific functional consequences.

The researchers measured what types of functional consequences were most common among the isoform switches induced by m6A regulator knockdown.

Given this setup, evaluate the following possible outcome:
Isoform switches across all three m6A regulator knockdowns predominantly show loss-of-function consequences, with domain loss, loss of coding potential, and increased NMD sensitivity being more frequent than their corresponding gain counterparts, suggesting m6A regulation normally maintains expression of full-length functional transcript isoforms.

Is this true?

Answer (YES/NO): NO